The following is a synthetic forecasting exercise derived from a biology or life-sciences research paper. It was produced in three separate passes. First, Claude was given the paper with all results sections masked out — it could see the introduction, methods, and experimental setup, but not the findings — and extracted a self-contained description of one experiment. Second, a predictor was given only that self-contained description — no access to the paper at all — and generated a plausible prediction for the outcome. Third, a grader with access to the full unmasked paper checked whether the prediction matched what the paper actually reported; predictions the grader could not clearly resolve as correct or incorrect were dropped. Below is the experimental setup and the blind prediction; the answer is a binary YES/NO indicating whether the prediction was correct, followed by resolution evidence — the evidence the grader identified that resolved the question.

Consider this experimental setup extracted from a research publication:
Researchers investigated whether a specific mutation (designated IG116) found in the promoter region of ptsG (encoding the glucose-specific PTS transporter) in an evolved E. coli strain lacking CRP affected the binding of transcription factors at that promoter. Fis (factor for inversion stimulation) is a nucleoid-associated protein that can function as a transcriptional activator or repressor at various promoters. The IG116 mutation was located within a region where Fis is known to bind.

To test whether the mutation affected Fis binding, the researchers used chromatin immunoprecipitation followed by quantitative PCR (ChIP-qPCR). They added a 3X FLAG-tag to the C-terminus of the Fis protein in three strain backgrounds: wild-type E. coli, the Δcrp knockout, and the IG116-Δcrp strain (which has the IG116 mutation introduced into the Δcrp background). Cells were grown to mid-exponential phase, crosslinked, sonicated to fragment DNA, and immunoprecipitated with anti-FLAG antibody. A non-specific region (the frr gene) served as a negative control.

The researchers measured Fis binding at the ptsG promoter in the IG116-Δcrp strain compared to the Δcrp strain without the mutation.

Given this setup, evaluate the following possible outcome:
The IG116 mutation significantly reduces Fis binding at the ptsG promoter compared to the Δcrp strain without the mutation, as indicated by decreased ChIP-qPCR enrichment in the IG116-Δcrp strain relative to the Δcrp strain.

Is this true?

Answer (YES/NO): NO